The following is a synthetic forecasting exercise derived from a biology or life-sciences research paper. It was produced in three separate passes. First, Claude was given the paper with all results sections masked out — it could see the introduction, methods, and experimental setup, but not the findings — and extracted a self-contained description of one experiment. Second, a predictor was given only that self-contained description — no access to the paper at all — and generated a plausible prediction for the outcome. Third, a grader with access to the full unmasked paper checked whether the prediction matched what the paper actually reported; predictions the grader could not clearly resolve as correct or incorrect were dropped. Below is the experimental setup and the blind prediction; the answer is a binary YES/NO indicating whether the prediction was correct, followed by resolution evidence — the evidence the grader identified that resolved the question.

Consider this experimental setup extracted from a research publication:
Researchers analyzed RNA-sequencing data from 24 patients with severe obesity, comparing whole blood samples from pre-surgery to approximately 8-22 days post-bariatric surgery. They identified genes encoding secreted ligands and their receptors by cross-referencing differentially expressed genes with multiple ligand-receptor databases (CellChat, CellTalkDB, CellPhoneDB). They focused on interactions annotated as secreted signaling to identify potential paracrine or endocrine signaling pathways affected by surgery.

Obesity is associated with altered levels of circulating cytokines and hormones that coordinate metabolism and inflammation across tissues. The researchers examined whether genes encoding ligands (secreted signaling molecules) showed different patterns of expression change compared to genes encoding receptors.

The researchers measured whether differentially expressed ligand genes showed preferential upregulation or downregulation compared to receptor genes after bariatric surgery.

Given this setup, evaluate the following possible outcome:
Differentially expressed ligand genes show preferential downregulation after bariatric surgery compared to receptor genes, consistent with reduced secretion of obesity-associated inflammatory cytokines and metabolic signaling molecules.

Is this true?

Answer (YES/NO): YES